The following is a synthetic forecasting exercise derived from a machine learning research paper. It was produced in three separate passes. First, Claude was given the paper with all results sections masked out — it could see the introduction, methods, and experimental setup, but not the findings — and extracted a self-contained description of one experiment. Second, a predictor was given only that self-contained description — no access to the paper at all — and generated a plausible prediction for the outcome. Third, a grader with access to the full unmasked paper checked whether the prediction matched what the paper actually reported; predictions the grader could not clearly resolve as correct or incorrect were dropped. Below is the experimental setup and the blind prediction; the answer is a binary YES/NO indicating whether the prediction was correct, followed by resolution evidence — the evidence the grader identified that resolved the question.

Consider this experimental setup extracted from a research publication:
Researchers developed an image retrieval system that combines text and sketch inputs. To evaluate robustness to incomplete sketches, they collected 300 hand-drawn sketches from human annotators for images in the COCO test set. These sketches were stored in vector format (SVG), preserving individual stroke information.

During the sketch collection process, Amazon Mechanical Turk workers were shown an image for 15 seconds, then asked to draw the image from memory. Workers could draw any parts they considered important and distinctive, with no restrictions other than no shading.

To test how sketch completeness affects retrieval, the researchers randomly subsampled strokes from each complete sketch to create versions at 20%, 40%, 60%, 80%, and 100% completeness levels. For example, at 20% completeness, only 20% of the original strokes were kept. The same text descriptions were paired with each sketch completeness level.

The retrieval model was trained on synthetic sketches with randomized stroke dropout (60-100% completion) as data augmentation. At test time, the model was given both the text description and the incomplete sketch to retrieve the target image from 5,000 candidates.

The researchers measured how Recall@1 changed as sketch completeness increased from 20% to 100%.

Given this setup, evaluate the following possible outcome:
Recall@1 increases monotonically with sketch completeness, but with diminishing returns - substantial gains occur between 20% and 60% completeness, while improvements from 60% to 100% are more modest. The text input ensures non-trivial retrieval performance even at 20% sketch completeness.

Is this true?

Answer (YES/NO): YES